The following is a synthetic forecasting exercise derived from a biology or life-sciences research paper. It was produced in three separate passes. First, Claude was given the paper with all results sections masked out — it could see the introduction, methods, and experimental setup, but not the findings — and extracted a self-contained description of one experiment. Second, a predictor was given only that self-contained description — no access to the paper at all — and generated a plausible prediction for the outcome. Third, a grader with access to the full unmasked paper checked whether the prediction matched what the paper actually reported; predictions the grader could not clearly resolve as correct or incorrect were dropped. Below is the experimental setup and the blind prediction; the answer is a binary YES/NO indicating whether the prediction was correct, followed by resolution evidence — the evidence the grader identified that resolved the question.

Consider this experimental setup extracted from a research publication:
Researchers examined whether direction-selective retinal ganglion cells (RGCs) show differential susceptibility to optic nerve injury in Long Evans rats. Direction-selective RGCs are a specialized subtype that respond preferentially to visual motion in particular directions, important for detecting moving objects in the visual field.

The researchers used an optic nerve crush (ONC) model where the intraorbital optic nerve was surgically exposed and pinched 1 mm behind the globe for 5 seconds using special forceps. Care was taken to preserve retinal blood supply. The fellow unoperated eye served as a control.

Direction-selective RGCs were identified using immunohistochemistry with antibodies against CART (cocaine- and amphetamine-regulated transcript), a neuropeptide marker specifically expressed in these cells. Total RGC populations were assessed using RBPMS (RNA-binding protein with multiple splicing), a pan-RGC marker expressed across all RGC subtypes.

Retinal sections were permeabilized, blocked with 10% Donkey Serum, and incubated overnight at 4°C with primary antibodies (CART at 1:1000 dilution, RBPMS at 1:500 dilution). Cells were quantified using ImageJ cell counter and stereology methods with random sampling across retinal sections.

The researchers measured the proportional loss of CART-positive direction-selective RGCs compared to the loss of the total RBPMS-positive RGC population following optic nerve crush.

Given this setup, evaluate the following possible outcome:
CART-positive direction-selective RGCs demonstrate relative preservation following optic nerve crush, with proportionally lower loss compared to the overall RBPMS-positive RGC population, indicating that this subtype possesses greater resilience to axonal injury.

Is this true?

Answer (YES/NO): NO